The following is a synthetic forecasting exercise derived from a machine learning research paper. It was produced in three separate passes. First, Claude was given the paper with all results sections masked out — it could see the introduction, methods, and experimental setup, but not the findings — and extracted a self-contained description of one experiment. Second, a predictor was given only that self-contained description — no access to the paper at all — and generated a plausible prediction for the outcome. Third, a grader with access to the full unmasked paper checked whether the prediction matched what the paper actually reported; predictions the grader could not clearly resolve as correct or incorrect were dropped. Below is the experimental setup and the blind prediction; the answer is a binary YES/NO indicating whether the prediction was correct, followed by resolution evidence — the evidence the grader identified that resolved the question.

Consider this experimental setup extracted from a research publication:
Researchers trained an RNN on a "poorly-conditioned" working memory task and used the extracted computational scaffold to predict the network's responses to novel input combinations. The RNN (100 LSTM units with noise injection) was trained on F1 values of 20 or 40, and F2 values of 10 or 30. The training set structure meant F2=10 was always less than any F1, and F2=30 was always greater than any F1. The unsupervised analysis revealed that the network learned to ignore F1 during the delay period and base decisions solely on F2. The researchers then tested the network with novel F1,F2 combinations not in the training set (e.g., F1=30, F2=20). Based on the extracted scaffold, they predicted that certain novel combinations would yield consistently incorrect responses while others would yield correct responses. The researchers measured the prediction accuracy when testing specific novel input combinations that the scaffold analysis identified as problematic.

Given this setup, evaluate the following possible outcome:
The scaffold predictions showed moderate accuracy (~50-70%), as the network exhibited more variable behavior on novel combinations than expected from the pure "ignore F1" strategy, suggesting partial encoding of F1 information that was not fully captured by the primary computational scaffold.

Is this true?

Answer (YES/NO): NO